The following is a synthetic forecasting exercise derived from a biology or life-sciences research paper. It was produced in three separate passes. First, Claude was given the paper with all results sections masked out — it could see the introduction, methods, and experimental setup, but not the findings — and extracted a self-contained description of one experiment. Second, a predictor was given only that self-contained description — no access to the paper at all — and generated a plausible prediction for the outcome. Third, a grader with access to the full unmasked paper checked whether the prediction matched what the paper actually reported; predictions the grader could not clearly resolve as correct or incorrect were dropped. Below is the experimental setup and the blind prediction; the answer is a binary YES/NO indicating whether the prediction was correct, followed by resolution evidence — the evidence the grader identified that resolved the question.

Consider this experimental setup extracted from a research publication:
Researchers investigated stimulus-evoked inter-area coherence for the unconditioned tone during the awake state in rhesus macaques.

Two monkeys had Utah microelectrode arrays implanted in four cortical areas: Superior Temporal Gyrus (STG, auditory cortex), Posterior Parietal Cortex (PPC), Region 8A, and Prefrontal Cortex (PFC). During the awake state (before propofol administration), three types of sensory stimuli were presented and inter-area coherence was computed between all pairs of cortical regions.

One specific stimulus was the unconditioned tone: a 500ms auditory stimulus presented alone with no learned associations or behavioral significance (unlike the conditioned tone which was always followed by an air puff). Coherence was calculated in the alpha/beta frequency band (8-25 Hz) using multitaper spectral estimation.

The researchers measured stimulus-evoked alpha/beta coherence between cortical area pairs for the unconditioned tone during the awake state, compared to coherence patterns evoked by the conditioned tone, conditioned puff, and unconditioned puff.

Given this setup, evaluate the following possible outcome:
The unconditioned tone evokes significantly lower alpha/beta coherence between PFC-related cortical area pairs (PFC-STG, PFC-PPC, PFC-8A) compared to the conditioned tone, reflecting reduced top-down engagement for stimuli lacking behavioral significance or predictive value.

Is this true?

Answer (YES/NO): YES